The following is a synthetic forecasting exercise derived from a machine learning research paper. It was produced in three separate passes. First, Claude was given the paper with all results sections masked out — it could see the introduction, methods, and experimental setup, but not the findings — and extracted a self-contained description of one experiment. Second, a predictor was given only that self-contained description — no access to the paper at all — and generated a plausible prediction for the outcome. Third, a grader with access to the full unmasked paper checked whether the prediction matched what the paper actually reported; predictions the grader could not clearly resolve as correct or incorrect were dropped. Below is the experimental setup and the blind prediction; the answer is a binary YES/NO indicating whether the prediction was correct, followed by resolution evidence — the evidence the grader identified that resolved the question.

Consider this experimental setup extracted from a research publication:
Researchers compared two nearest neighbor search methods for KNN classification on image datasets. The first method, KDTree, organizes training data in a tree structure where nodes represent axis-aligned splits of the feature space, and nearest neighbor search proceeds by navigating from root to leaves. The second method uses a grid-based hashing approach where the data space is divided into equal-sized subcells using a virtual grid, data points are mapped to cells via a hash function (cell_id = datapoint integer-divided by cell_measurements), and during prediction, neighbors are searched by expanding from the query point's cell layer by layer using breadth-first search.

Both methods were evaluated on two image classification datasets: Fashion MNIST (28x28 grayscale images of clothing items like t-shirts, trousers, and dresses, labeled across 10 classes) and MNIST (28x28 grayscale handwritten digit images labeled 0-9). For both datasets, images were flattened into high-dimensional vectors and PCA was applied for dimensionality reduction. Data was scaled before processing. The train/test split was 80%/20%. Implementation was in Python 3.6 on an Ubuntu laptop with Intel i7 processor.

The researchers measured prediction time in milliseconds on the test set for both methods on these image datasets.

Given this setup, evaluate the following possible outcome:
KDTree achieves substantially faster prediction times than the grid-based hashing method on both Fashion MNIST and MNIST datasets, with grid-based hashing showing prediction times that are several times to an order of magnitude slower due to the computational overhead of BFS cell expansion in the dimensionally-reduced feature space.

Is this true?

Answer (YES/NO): NO